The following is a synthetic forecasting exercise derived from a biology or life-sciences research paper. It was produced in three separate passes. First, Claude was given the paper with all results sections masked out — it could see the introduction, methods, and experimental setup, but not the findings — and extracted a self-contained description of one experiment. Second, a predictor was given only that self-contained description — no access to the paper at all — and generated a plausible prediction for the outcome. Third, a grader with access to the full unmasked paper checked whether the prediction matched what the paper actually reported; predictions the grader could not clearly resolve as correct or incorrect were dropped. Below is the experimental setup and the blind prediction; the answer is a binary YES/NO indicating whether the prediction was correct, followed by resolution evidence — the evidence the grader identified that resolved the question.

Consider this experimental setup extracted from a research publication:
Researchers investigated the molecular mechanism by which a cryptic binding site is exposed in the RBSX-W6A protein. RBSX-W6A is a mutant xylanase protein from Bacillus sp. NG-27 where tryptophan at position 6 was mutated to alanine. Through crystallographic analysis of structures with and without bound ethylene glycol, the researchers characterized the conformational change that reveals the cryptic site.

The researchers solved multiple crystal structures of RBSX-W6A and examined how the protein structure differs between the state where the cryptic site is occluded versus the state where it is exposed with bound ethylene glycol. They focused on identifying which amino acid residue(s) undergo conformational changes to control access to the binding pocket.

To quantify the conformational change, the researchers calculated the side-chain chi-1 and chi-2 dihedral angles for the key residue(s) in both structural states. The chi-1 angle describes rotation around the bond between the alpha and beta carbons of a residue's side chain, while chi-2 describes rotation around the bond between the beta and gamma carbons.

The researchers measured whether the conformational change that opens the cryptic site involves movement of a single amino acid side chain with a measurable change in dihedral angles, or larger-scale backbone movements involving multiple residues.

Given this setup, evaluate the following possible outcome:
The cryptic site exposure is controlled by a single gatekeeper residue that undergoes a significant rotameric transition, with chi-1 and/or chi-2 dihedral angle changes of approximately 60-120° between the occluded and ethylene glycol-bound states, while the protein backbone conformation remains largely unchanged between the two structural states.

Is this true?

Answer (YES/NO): YES